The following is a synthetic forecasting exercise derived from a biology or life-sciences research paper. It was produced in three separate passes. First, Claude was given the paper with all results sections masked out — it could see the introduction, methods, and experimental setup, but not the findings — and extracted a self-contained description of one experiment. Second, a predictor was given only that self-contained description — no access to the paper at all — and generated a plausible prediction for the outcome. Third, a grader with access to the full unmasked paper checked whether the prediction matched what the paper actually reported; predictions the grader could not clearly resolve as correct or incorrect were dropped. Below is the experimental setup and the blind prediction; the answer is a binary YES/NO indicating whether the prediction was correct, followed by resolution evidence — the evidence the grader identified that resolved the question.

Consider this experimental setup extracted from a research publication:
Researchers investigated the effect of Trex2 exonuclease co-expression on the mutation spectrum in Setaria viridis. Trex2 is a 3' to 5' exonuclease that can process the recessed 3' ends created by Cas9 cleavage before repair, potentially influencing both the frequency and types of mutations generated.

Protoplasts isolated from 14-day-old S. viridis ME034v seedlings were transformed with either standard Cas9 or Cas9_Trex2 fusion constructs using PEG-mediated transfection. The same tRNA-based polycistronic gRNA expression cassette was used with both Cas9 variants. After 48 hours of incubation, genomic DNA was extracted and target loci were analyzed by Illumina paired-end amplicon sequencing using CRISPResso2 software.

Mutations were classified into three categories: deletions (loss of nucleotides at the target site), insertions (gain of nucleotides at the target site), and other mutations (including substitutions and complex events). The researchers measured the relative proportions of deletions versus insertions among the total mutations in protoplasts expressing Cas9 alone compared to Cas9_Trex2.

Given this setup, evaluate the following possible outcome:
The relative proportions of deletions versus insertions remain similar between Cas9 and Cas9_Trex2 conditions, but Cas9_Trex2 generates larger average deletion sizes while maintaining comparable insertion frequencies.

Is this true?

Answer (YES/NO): NO